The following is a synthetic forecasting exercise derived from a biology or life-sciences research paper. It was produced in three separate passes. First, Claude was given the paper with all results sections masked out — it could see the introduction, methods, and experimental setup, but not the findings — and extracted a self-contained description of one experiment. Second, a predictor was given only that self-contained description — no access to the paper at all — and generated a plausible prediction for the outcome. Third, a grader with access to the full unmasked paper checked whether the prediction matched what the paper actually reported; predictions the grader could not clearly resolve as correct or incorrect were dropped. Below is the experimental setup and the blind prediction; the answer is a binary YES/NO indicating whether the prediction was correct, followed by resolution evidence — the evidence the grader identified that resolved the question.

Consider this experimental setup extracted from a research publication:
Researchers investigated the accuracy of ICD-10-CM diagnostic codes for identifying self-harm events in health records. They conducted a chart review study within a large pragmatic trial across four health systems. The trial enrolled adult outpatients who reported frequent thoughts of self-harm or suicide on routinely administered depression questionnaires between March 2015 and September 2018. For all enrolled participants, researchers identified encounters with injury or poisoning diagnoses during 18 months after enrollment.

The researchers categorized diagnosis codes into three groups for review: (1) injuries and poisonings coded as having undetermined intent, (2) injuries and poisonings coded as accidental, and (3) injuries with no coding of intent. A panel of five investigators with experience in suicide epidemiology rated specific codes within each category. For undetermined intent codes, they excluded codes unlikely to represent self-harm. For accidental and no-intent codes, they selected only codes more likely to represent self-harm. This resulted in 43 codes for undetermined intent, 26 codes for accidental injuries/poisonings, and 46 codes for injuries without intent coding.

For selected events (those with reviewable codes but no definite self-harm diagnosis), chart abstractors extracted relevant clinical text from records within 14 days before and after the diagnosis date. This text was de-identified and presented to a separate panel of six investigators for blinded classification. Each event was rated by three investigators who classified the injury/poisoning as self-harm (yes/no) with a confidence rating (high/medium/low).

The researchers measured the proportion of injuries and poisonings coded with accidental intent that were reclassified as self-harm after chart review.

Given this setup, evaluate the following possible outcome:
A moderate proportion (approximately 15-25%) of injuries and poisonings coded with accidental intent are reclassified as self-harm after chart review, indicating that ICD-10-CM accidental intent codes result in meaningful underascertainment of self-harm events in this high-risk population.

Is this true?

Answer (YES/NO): NO